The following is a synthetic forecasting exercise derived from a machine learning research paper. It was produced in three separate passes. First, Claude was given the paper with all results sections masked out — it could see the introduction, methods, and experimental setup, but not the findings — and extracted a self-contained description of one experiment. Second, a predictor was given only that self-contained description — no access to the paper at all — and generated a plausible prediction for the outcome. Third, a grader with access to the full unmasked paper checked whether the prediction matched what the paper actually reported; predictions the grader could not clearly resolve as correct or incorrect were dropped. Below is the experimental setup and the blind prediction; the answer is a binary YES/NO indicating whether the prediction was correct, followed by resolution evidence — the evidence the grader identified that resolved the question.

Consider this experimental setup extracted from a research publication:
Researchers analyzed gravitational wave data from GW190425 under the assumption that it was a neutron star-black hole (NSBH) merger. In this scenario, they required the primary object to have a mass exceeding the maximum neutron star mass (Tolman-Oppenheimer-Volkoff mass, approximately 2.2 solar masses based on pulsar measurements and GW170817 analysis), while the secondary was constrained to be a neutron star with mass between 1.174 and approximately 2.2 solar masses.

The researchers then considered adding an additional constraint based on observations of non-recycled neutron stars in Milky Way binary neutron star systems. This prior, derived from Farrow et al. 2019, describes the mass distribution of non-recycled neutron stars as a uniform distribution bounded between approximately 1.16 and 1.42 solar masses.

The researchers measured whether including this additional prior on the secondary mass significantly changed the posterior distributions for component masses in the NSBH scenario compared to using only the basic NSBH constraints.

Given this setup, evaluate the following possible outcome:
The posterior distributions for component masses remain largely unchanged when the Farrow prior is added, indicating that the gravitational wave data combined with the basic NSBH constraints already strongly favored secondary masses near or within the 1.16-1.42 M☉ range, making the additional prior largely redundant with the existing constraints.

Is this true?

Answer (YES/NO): YES